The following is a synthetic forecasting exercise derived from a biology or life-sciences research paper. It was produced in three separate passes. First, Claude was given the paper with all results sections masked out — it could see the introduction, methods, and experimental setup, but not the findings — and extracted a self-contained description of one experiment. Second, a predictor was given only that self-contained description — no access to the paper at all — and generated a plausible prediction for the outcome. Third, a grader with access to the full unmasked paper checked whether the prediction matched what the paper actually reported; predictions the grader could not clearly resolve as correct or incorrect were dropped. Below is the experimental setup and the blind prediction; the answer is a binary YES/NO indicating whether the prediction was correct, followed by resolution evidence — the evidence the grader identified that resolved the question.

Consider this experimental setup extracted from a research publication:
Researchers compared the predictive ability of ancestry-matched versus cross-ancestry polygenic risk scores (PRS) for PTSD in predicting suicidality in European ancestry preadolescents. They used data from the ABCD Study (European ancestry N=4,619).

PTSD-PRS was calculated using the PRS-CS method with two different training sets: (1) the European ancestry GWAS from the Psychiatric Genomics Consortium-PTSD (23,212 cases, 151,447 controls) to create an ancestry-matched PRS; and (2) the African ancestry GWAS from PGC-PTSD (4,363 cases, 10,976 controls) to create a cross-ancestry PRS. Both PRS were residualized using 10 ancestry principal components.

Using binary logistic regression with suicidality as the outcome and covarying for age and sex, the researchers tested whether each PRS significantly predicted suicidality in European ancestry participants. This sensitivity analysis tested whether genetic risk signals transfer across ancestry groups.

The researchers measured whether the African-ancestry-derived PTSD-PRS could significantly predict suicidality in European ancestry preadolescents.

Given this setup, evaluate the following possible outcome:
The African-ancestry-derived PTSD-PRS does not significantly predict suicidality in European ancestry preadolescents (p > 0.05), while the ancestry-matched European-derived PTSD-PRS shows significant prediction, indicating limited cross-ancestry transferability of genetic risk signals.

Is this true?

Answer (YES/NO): YES